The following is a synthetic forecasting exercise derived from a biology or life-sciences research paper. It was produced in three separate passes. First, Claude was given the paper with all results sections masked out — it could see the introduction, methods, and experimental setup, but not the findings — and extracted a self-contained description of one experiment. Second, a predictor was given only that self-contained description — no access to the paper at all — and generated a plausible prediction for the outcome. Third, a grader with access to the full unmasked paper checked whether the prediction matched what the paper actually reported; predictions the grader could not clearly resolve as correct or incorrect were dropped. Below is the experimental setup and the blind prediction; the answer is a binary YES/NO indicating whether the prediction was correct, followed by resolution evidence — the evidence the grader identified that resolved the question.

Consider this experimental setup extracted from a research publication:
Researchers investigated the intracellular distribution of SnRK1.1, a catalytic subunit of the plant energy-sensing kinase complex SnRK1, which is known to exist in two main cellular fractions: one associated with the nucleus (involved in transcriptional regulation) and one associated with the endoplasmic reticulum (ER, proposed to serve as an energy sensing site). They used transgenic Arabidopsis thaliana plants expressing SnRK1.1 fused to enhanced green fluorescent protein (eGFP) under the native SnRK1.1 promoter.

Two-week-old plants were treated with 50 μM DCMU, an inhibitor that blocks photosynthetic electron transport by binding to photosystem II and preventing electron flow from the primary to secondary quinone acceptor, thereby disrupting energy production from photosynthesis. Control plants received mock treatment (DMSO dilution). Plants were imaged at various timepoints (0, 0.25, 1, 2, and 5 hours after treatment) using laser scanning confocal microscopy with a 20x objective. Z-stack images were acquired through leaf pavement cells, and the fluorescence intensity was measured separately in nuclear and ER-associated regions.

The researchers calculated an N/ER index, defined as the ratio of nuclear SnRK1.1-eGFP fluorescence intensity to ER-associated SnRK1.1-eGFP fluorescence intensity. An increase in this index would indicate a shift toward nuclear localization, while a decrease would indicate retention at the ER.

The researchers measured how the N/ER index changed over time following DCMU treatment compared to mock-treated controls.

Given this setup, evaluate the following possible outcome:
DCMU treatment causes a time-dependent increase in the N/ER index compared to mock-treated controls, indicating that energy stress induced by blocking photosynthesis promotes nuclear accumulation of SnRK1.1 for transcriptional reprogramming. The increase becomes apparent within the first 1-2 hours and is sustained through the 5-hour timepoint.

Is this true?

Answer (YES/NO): YES